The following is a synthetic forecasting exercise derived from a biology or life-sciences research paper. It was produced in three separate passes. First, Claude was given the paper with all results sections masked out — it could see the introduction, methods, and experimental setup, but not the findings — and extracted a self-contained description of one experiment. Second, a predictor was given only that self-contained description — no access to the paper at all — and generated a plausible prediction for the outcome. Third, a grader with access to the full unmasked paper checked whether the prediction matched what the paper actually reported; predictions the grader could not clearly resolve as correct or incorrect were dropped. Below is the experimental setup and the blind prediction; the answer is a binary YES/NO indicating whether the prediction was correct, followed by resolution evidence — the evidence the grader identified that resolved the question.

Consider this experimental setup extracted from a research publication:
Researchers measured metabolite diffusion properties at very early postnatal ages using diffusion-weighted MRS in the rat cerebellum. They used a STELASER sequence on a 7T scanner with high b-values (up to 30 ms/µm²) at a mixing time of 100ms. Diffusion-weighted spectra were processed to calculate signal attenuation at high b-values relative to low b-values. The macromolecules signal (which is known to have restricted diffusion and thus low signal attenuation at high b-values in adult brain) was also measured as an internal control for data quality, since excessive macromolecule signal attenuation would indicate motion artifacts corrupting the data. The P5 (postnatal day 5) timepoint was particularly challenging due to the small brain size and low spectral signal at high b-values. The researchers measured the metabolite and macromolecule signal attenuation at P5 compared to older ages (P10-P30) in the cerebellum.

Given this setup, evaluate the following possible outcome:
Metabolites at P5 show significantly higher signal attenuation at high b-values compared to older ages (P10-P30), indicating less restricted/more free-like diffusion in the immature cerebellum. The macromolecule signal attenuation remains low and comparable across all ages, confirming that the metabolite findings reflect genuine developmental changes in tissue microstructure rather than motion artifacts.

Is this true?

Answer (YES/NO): NO